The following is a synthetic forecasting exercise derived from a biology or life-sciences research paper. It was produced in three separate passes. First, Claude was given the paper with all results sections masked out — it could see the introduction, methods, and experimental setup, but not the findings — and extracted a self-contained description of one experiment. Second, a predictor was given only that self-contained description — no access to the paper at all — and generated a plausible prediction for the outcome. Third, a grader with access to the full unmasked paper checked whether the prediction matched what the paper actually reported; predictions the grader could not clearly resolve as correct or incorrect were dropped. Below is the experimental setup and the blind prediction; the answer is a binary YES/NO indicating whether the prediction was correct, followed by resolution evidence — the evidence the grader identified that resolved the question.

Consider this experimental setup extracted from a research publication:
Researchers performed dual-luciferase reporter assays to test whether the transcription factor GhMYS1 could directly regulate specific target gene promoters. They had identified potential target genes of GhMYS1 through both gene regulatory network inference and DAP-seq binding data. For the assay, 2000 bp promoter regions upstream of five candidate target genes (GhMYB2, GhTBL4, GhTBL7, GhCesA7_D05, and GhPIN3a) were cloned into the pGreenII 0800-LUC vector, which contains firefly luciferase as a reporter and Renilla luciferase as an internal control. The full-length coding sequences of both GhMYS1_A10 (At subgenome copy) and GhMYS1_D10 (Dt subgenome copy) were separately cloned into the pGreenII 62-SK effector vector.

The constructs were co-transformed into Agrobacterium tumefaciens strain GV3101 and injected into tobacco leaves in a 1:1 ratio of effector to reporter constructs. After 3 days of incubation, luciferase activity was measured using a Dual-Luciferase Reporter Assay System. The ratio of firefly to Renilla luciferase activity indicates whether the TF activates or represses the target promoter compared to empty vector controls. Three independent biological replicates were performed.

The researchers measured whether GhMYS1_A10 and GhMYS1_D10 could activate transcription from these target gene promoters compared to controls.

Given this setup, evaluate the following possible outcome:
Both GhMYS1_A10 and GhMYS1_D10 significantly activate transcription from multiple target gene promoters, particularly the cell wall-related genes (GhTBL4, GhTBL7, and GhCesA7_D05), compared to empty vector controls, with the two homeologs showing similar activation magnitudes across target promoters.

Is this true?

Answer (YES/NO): NO